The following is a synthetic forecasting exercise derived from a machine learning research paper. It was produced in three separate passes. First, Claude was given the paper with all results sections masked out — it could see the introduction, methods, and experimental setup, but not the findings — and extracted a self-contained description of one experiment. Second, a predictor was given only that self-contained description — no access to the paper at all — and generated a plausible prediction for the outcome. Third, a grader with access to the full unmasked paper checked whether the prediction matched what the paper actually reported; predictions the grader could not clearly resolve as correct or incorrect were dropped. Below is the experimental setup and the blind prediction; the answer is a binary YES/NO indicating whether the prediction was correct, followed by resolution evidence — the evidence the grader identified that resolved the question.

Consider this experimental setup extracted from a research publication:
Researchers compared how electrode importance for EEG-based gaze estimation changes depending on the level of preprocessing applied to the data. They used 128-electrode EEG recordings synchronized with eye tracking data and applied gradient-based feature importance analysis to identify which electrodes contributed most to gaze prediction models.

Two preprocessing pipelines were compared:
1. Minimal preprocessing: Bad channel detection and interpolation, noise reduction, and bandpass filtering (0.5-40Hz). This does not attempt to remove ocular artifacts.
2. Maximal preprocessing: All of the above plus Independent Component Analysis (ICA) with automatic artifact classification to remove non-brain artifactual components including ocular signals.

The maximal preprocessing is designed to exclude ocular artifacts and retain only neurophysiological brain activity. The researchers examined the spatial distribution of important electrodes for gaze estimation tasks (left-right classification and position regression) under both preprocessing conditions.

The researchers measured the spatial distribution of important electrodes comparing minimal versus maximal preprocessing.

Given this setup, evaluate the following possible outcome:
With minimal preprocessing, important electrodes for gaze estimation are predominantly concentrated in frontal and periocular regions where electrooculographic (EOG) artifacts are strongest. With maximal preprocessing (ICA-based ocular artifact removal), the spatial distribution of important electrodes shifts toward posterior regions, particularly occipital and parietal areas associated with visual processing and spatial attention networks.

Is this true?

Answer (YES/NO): NO